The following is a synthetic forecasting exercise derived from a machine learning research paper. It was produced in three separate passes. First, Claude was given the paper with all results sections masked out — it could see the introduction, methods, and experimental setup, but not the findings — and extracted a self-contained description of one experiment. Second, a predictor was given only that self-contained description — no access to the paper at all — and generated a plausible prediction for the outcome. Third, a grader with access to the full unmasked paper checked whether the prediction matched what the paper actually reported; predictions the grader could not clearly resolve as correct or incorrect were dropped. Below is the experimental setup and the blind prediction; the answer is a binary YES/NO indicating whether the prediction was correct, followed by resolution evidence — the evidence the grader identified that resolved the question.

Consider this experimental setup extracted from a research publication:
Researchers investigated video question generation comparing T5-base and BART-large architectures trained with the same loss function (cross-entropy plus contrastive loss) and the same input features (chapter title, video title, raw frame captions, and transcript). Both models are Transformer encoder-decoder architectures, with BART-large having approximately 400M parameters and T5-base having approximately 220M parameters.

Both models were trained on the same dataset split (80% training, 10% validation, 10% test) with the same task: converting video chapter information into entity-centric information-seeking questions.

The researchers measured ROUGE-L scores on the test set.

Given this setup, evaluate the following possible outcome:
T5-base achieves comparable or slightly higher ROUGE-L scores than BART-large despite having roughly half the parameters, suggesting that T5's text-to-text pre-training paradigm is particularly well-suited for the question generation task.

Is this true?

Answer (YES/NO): NO